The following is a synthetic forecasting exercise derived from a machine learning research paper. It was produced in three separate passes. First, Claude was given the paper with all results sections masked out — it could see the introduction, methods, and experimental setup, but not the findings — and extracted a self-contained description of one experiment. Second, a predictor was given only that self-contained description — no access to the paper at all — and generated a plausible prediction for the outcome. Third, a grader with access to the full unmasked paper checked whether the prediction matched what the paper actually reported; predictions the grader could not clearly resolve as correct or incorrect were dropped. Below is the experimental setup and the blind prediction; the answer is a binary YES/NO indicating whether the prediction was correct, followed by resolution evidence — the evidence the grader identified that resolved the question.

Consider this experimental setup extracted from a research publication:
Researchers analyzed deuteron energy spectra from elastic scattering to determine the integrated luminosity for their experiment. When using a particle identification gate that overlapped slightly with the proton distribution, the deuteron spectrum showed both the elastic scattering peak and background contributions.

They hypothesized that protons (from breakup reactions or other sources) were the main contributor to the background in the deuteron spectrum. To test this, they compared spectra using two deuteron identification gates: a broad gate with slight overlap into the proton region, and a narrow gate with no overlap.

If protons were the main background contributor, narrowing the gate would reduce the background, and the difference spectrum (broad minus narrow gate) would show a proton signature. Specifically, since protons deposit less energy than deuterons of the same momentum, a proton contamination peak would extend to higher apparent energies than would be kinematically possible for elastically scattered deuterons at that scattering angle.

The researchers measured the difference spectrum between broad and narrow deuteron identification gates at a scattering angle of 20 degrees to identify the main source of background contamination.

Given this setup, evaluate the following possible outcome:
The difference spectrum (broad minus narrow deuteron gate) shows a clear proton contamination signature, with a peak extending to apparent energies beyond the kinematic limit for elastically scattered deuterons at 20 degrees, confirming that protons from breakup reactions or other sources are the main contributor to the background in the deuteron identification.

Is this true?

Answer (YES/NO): YES